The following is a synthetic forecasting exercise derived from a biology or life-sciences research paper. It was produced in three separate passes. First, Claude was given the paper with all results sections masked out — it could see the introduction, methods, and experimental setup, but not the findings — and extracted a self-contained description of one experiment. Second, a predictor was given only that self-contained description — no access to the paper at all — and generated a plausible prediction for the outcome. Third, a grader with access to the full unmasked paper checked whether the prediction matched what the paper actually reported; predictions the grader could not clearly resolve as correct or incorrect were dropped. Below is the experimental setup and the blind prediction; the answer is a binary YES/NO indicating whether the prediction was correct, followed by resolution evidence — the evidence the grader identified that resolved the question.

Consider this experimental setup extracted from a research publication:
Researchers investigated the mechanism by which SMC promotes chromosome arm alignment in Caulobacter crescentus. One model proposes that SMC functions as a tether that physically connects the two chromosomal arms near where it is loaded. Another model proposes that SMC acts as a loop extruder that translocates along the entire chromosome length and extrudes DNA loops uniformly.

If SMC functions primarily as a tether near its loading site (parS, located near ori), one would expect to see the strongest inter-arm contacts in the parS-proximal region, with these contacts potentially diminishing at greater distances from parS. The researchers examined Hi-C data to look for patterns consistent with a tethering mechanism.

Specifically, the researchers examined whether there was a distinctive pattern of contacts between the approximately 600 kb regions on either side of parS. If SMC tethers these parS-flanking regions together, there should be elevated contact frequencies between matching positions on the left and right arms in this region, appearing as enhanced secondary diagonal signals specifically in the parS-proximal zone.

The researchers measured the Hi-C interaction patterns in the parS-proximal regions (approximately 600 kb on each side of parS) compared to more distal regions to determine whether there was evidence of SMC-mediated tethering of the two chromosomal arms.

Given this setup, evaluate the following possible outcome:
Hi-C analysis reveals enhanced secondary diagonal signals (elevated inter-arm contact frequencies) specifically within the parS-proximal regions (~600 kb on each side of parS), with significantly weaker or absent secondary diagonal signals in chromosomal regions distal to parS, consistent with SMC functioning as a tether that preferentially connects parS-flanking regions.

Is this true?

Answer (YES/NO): YES